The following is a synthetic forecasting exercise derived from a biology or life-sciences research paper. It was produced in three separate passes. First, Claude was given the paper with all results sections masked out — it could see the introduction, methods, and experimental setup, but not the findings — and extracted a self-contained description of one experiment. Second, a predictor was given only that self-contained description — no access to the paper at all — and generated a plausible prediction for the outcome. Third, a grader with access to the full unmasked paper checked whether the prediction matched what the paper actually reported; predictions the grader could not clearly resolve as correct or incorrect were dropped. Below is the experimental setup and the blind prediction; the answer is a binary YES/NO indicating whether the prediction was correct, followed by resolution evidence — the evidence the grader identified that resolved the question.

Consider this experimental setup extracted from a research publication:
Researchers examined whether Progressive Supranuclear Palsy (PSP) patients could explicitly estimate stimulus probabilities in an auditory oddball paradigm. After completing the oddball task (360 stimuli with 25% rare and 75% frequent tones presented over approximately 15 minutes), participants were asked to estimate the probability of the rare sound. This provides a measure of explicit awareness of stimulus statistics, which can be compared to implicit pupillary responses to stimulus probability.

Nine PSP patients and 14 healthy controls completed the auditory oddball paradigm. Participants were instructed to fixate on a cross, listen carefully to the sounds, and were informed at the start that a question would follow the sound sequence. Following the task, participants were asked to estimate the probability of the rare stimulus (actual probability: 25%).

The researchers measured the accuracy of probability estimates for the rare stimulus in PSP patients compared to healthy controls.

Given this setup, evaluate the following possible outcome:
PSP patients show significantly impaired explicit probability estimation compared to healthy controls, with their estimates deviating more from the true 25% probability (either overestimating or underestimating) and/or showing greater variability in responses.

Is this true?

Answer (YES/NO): NO